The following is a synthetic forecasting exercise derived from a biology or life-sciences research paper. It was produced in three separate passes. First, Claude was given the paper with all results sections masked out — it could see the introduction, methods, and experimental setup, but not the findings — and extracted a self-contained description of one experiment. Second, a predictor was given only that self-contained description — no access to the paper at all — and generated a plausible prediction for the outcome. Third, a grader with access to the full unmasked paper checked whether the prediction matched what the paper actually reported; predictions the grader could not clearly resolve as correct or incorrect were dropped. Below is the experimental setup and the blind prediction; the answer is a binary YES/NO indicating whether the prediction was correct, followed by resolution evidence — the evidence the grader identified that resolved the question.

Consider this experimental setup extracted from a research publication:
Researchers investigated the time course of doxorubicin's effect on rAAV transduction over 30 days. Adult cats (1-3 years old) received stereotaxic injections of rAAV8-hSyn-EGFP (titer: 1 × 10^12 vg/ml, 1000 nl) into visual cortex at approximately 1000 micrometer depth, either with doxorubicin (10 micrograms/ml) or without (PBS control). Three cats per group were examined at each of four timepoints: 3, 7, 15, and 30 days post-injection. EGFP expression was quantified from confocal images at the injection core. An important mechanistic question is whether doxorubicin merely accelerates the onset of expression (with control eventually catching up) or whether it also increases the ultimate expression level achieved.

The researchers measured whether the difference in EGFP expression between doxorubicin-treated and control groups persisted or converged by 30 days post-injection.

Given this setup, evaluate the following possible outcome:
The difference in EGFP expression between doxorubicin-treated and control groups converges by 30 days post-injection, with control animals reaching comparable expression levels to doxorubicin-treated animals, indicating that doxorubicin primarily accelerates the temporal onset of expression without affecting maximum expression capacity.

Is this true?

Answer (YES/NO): NO